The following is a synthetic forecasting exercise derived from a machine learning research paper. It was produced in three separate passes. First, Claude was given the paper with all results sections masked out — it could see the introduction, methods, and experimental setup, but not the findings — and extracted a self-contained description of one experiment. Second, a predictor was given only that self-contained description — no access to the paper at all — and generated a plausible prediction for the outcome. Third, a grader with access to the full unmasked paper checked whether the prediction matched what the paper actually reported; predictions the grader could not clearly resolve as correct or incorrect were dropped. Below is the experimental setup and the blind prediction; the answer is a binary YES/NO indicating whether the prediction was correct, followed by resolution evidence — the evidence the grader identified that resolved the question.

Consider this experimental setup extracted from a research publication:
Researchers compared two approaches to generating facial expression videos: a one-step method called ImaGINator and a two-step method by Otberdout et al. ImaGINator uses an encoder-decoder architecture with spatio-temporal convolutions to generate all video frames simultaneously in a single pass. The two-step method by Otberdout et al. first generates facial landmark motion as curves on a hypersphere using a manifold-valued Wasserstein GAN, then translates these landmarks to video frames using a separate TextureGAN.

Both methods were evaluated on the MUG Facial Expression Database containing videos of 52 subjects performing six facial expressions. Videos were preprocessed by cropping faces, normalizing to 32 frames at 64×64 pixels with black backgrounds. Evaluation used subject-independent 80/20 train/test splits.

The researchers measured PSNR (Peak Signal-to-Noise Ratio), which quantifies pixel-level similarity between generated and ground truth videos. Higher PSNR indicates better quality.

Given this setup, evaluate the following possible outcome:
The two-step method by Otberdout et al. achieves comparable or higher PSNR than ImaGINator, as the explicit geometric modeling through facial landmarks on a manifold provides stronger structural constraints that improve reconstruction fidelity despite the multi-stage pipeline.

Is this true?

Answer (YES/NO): YES